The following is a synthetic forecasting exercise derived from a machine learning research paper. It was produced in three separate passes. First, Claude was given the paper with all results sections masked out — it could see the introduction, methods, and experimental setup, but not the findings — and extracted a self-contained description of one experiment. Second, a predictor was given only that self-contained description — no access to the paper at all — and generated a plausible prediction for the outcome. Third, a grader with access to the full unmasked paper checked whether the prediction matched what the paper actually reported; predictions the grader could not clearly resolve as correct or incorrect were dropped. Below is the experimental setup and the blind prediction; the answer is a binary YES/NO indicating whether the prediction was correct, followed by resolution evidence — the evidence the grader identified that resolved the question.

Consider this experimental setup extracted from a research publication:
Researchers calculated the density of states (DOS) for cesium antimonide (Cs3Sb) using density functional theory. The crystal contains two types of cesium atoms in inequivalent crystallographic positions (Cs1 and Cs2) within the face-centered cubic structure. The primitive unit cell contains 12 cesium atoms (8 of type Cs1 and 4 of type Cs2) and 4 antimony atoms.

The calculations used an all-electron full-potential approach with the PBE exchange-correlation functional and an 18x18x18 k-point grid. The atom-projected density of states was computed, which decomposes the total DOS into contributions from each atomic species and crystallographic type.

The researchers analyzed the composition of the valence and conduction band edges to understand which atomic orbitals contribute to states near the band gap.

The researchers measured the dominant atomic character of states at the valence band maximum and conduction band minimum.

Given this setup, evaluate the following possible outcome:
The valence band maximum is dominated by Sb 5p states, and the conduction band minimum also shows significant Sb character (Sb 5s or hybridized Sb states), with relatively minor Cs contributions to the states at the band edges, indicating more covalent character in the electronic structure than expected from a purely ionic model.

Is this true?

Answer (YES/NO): NO